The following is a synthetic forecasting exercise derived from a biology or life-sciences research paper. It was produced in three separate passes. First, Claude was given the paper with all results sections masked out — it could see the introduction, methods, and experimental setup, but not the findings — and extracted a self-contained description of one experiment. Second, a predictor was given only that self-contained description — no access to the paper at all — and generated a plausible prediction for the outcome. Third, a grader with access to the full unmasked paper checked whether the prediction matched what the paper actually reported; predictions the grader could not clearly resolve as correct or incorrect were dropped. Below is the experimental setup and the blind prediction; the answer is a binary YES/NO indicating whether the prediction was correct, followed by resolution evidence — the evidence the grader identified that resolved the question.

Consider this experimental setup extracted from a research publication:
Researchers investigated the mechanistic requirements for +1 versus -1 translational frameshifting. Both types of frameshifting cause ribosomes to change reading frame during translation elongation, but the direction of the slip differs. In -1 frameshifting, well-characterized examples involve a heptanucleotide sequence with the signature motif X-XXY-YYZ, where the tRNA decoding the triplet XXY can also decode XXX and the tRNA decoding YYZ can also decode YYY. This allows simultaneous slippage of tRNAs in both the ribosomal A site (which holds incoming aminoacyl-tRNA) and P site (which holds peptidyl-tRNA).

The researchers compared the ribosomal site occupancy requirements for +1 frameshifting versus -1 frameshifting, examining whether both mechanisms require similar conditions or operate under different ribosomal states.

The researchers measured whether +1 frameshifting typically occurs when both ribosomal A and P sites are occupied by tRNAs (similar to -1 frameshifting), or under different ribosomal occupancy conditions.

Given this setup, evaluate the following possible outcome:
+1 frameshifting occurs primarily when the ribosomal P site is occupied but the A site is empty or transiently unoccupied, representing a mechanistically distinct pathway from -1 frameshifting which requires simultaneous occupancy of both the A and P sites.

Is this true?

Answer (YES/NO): YES